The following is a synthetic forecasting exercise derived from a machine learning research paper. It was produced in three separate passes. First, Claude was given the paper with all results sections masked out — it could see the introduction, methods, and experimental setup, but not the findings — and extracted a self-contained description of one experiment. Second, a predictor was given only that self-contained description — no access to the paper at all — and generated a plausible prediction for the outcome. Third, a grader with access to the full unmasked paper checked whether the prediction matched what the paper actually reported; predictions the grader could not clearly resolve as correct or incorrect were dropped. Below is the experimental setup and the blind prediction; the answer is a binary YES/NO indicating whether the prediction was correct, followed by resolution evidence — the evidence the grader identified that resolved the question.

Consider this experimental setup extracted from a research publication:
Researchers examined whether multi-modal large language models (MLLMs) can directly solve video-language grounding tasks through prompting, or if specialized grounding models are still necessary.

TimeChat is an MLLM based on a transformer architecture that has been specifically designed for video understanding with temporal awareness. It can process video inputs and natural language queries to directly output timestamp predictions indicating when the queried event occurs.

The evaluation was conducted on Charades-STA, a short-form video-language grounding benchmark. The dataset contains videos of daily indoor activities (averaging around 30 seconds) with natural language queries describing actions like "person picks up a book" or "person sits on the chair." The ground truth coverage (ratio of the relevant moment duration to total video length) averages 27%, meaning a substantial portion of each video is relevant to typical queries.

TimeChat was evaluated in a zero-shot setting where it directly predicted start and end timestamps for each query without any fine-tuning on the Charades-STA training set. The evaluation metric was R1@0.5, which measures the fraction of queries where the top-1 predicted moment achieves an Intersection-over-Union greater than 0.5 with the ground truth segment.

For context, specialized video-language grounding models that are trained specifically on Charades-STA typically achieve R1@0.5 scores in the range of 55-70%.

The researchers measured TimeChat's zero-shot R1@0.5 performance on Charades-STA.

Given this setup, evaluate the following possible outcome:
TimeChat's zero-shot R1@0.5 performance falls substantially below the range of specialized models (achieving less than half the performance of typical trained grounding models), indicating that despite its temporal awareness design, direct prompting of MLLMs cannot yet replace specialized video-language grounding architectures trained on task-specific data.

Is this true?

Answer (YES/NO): NO